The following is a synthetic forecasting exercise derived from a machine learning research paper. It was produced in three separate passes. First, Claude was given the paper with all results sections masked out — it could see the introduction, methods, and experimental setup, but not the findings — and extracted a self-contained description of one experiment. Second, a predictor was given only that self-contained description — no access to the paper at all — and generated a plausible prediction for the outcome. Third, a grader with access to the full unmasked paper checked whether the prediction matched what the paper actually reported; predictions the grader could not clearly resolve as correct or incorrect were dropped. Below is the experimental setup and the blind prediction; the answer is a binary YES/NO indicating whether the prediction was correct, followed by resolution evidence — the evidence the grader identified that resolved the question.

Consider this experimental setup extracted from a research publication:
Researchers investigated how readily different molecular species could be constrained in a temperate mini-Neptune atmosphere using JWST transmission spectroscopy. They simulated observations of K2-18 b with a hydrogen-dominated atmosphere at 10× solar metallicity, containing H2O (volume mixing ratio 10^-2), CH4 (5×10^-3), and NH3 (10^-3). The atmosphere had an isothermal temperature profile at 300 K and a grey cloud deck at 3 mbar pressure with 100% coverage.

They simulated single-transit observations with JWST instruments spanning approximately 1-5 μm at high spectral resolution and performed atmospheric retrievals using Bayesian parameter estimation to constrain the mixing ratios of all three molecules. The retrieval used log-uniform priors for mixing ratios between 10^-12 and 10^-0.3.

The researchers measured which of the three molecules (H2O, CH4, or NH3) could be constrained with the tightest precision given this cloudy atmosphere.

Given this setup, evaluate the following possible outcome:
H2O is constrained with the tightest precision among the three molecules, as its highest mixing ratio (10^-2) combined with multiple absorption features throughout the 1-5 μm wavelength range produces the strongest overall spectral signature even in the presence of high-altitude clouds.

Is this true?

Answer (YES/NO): NO